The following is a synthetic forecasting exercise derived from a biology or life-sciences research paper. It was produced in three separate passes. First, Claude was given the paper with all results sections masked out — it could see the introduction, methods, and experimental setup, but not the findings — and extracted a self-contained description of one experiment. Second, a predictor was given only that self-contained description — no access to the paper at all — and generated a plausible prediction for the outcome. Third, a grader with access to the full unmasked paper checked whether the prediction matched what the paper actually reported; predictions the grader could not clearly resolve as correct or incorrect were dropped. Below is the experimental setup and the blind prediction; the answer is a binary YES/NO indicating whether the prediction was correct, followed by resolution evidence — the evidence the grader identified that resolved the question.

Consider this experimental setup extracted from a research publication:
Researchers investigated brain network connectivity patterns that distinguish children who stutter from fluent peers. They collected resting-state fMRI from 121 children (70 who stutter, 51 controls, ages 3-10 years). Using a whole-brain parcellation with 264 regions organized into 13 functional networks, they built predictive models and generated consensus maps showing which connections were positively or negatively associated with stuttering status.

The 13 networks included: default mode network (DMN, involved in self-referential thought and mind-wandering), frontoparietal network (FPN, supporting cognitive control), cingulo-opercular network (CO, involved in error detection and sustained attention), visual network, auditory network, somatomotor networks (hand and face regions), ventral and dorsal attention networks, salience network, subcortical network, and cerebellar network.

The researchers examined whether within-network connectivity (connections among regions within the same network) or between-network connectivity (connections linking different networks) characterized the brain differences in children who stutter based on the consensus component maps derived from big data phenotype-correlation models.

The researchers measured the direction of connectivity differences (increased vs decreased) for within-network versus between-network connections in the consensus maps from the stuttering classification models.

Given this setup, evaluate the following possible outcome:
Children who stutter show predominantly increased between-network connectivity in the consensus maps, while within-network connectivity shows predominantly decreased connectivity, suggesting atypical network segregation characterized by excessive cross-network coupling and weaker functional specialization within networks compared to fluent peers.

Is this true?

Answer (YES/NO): YES